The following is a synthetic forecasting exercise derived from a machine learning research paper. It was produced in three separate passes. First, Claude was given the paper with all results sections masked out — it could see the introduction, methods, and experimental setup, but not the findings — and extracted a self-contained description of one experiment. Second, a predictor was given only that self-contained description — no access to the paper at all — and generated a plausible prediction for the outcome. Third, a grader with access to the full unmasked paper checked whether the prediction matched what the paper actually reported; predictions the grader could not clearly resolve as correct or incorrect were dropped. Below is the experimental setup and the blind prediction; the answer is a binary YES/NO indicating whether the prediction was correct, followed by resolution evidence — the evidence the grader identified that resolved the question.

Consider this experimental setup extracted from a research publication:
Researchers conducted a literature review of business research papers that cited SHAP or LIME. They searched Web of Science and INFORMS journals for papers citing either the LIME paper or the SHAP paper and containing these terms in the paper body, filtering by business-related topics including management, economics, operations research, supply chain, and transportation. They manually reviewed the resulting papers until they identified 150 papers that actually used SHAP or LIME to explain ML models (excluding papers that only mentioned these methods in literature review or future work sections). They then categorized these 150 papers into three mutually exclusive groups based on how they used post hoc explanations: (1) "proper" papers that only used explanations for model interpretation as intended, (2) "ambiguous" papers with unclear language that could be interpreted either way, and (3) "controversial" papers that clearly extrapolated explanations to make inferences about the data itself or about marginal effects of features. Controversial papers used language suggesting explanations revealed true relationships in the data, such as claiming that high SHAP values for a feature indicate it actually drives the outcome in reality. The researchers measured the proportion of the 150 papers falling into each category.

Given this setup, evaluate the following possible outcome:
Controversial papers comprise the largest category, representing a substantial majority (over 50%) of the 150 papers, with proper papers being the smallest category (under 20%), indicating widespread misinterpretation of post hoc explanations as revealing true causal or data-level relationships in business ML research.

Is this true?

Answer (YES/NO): NO